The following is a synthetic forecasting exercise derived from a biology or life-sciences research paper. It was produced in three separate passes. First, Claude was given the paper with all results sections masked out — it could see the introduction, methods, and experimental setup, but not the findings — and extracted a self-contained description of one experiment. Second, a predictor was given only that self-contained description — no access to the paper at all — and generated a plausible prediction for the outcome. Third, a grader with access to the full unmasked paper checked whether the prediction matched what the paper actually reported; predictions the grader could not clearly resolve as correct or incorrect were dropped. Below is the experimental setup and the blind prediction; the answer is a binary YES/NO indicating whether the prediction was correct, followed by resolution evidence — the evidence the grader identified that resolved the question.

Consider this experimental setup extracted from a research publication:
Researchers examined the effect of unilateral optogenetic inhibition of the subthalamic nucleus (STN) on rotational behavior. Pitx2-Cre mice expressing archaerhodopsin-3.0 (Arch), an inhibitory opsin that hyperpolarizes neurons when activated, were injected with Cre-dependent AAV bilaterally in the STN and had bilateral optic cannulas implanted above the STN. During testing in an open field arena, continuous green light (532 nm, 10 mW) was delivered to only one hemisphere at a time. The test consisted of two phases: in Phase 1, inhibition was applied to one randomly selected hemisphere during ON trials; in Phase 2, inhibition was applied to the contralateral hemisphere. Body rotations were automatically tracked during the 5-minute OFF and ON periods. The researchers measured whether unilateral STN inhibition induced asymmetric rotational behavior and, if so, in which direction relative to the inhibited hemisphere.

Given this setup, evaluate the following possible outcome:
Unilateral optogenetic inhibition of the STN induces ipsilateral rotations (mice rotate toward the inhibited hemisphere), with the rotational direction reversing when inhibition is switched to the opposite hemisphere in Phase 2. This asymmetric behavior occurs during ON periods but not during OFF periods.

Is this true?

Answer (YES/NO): NO